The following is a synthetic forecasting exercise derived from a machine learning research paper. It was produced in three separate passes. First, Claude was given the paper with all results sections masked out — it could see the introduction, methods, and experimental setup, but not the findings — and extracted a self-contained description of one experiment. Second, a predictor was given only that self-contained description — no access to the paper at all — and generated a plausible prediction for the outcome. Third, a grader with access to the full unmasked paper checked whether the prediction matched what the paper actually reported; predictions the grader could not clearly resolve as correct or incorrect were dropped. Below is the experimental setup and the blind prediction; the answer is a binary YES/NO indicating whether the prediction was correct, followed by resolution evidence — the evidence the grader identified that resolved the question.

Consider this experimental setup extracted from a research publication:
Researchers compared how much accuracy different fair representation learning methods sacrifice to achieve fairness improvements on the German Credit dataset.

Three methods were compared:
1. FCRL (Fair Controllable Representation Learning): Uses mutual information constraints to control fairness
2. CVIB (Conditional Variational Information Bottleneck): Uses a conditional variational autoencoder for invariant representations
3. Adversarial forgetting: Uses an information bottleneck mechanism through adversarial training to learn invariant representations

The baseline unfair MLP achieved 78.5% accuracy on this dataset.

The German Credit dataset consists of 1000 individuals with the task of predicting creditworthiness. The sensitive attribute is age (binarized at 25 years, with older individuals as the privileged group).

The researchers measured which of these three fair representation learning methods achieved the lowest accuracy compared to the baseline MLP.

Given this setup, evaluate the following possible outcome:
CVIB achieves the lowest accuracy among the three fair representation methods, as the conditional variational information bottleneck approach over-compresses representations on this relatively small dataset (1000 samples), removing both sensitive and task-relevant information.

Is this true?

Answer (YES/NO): NO